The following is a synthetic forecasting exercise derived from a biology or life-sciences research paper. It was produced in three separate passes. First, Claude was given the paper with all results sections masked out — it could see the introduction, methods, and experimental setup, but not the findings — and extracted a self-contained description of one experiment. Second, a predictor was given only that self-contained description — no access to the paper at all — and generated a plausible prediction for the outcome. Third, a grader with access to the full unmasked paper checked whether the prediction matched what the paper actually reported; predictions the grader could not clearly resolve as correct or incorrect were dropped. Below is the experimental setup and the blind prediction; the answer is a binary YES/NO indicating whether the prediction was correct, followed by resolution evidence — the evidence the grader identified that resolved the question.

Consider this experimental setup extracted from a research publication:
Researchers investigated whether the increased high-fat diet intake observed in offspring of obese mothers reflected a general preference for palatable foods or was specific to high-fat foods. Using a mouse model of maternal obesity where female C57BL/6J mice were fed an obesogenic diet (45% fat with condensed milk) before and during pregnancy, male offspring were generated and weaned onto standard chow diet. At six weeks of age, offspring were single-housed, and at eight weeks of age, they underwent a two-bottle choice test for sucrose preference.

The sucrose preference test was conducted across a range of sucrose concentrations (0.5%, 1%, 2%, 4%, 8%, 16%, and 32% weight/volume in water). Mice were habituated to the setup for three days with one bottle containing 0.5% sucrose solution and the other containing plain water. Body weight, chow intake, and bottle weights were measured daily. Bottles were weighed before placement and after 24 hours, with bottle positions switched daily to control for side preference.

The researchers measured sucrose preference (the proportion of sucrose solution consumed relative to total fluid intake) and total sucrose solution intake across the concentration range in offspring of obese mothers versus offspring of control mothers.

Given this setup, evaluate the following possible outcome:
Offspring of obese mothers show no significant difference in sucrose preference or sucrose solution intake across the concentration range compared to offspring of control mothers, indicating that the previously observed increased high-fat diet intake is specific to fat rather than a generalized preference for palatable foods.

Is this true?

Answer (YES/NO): YES